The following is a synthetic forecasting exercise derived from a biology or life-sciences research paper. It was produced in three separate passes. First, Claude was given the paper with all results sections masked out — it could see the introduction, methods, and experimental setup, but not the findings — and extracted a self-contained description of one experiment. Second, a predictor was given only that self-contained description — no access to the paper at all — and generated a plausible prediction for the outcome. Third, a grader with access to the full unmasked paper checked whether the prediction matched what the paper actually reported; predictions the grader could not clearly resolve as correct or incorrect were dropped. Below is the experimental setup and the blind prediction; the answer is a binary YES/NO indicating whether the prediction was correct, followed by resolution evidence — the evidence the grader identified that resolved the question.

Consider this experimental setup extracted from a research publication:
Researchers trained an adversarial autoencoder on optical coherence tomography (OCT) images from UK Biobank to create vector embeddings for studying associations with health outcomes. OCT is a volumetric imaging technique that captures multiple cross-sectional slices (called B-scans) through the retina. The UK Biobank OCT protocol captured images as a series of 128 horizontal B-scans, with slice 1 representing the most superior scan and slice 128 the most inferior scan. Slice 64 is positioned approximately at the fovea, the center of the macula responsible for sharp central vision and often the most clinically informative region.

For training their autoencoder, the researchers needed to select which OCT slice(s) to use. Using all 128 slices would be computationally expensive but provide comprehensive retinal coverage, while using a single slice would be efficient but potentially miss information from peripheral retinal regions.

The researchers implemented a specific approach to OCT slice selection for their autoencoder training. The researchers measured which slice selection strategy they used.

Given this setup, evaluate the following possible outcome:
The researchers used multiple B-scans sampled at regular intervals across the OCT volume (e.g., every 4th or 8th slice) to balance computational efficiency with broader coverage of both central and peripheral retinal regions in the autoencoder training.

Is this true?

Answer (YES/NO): NO